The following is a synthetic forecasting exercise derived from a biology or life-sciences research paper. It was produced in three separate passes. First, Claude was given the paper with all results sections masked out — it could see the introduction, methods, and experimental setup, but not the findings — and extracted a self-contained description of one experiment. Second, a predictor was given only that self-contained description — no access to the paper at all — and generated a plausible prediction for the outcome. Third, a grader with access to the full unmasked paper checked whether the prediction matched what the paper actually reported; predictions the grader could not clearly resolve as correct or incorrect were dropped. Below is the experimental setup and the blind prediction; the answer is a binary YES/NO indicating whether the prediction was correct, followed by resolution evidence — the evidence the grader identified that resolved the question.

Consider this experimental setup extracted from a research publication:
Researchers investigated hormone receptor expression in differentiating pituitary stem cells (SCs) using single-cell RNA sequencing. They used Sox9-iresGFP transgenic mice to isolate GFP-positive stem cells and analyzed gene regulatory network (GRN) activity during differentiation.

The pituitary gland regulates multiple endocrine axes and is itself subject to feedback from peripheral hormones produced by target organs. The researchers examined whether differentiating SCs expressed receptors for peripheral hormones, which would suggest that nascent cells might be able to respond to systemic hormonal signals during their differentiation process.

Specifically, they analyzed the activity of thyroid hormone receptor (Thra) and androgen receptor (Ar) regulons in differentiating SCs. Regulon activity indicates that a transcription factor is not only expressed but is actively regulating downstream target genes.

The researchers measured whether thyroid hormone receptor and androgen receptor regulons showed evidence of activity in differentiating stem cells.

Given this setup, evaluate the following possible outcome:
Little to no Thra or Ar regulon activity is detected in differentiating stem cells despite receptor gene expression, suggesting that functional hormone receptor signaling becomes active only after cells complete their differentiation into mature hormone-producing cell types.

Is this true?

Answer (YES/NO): NO